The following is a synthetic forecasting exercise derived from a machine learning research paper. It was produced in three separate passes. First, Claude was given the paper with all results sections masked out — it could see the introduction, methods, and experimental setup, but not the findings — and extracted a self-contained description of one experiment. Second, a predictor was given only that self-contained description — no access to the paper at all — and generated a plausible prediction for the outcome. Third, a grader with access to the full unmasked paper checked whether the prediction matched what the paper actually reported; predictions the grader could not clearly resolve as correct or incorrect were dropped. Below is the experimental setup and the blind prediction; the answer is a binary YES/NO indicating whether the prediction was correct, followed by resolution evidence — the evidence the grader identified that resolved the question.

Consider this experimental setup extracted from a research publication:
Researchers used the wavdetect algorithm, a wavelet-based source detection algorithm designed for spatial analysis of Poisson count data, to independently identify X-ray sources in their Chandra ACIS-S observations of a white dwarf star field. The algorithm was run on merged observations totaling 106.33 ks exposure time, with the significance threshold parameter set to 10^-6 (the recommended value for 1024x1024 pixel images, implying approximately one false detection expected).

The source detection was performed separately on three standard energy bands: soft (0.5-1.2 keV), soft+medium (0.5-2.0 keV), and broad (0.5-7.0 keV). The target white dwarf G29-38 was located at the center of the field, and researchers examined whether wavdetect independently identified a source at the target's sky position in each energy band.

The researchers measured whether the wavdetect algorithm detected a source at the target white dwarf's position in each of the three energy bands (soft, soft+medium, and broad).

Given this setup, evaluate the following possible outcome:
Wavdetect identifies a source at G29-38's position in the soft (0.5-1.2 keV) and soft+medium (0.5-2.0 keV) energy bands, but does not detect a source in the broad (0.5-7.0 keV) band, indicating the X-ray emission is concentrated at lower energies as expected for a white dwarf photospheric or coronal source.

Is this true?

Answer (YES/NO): YES